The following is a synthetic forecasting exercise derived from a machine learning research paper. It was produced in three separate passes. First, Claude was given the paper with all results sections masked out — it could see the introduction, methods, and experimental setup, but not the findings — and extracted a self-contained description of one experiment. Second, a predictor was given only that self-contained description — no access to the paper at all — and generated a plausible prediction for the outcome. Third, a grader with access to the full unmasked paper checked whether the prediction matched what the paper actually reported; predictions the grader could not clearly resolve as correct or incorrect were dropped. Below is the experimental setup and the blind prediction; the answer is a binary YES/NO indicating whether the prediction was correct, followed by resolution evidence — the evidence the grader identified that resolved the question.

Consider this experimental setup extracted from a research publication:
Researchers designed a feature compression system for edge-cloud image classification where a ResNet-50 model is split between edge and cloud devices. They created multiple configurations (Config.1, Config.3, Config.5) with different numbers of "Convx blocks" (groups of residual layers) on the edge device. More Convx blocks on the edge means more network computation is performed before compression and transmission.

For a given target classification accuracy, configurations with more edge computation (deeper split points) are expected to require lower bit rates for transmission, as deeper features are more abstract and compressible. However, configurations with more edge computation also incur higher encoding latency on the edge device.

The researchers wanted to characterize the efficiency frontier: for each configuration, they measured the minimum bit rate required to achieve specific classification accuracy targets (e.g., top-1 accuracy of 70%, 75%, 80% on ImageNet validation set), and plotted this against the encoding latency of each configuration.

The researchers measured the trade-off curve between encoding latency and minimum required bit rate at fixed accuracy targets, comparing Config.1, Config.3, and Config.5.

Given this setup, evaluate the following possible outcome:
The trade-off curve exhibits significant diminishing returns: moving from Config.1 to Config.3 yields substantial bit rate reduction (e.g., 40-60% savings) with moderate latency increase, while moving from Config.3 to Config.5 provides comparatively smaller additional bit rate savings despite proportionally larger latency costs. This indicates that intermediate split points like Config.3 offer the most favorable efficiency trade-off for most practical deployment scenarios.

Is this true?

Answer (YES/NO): NO